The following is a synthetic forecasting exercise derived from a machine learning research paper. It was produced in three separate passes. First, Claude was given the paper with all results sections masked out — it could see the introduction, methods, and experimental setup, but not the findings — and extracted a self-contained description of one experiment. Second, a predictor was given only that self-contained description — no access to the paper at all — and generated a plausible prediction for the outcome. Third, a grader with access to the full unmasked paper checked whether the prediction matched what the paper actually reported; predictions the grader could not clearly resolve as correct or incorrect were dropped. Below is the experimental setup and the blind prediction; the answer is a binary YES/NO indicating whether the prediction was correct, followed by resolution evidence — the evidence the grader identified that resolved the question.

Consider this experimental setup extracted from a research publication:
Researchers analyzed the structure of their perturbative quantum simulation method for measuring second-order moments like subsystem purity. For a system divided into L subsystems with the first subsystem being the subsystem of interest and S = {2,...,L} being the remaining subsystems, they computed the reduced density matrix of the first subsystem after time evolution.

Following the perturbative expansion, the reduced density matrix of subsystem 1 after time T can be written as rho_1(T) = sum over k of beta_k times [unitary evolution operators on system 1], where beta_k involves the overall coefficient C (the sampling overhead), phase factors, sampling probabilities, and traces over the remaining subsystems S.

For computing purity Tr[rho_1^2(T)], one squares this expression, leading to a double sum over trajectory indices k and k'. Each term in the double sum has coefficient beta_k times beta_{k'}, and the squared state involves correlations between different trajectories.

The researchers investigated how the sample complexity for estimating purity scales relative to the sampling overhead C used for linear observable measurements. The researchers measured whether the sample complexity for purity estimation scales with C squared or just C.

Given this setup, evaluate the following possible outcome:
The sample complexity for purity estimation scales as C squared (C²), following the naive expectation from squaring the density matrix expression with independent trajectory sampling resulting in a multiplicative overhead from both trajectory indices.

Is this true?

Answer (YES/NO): YES